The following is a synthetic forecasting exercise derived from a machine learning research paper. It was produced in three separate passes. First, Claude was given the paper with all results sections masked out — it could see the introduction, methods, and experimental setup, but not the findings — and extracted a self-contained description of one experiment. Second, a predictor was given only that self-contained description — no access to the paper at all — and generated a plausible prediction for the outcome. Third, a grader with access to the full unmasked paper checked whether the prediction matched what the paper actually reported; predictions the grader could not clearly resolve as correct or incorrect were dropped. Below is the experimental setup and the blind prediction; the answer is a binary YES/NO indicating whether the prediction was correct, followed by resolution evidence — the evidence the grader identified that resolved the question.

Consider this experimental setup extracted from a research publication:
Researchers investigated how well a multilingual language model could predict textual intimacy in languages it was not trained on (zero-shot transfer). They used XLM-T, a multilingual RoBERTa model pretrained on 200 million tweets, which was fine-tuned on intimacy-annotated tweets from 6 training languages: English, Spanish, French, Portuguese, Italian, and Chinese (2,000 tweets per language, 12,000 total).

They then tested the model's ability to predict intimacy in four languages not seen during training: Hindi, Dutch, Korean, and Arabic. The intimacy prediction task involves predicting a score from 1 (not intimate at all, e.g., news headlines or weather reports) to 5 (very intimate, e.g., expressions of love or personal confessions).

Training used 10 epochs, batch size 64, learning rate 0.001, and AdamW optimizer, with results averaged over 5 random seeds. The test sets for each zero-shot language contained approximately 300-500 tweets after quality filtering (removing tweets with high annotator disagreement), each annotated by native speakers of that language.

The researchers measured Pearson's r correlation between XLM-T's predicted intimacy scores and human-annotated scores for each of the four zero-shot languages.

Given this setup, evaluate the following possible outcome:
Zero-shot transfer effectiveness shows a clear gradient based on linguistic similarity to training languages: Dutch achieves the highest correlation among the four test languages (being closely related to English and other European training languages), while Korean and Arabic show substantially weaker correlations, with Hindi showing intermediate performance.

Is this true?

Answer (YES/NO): NO